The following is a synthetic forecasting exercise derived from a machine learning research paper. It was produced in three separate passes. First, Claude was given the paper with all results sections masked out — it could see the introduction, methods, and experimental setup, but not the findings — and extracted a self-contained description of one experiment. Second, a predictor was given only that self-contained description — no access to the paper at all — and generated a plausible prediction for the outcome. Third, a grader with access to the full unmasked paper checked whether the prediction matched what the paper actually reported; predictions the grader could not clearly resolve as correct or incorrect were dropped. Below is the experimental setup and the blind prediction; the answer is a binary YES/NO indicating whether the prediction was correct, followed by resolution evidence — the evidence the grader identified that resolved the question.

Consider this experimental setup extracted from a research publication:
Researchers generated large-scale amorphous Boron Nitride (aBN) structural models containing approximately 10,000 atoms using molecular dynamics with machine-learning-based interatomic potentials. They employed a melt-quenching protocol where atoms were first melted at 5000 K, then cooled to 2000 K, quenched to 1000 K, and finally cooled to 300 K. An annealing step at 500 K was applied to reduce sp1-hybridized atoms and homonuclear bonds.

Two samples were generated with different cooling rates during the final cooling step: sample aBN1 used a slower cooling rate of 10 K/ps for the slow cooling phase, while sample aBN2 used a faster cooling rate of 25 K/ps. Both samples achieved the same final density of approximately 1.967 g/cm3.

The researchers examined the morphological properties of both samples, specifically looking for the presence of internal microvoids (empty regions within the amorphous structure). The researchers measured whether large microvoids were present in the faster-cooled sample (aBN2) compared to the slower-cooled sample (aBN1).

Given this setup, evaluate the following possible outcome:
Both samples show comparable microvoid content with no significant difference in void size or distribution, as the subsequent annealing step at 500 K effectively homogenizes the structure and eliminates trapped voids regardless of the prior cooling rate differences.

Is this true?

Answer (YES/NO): NO